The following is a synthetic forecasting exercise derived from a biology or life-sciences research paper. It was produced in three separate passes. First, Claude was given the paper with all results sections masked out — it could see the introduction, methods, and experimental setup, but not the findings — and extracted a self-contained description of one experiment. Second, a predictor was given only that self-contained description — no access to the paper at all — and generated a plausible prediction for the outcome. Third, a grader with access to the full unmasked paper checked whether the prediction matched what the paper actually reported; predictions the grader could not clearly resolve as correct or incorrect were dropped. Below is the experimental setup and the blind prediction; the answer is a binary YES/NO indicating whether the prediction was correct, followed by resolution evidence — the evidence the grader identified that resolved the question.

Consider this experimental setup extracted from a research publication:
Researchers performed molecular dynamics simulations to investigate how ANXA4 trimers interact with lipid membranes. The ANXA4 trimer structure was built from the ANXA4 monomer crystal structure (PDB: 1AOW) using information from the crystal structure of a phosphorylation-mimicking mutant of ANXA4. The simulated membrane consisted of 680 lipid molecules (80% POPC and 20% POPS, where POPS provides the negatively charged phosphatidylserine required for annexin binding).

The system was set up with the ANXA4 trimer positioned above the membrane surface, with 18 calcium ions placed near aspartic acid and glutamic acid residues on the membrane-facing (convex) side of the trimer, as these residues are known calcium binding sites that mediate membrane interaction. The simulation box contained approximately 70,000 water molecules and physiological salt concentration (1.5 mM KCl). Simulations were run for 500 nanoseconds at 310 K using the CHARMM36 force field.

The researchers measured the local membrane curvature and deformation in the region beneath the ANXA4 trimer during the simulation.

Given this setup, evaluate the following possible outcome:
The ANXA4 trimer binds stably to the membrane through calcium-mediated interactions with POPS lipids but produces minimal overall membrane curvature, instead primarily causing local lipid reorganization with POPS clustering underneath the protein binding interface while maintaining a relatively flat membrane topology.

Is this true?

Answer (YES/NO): NO